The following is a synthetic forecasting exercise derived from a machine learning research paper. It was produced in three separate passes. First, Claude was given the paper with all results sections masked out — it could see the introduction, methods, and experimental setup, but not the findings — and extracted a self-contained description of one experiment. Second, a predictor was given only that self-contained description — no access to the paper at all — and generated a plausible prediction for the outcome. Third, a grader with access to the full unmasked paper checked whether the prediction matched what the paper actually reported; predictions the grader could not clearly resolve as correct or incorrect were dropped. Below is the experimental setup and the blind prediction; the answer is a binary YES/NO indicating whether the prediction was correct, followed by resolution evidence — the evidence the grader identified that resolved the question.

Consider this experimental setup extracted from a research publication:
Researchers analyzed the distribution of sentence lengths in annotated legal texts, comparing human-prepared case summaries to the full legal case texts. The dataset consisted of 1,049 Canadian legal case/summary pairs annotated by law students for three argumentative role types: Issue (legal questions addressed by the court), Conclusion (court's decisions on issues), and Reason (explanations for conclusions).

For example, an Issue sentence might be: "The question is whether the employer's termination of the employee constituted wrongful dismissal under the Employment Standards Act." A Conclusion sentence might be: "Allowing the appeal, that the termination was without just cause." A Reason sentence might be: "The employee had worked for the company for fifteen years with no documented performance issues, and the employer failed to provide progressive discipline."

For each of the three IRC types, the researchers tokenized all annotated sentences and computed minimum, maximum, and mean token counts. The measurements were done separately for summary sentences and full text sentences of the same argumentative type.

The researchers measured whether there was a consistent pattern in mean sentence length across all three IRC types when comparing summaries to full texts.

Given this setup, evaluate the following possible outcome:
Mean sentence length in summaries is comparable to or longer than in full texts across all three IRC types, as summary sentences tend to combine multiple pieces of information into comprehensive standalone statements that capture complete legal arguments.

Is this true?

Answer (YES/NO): NO